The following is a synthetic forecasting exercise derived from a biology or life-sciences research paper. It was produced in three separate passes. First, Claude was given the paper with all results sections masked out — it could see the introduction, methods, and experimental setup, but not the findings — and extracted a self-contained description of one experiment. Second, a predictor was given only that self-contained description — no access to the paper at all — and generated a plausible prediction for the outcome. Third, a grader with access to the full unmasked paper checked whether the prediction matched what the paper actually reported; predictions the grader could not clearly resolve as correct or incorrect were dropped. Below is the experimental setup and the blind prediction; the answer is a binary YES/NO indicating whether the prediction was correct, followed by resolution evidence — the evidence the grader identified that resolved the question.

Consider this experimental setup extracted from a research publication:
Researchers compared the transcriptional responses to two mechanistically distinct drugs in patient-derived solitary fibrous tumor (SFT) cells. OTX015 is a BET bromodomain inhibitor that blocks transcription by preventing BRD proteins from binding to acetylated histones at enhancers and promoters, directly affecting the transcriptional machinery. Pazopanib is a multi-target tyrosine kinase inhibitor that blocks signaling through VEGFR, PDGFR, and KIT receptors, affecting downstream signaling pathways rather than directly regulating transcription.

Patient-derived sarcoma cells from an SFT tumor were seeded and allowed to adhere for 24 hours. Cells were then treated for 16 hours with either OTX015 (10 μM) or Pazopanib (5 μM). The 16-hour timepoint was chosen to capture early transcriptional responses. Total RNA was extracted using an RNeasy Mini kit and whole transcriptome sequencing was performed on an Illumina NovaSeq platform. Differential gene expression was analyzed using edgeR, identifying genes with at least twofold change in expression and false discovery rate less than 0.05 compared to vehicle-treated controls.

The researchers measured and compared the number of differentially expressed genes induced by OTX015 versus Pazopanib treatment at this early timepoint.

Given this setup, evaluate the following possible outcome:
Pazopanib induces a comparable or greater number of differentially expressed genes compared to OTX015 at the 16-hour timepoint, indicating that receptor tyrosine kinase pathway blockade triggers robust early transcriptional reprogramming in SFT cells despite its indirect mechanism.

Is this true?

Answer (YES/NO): NO